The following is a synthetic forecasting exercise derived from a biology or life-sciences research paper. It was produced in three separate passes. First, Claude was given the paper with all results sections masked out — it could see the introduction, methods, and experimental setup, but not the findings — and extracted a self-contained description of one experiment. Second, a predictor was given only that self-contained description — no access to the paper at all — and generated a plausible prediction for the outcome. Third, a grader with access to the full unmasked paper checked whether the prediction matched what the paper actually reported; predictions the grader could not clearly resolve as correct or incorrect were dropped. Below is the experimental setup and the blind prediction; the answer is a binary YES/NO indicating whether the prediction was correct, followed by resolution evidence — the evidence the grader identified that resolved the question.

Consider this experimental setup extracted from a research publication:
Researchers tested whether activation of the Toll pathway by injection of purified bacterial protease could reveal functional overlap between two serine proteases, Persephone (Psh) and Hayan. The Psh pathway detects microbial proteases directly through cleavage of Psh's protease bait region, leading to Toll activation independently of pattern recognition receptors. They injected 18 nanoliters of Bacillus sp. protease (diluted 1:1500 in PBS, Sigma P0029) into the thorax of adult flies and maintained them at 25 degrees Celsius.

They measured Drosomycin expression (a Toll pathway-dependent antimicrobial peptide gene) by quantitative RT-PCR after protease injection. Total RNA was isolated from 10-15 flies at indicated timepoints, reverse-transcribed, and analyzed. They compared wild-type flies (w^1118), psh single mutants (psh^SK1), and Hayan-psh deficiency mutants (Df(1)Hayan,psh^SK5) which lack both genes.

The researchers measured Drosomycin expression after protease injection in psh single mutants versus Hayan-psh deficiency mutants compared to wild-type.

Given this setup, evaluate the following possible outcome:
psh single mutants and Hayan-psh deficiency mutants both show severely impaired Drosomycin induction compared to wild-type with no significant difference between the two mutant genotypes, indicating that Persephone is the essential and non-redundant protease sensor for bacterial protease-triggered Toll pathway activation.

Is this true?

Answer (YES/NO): NO